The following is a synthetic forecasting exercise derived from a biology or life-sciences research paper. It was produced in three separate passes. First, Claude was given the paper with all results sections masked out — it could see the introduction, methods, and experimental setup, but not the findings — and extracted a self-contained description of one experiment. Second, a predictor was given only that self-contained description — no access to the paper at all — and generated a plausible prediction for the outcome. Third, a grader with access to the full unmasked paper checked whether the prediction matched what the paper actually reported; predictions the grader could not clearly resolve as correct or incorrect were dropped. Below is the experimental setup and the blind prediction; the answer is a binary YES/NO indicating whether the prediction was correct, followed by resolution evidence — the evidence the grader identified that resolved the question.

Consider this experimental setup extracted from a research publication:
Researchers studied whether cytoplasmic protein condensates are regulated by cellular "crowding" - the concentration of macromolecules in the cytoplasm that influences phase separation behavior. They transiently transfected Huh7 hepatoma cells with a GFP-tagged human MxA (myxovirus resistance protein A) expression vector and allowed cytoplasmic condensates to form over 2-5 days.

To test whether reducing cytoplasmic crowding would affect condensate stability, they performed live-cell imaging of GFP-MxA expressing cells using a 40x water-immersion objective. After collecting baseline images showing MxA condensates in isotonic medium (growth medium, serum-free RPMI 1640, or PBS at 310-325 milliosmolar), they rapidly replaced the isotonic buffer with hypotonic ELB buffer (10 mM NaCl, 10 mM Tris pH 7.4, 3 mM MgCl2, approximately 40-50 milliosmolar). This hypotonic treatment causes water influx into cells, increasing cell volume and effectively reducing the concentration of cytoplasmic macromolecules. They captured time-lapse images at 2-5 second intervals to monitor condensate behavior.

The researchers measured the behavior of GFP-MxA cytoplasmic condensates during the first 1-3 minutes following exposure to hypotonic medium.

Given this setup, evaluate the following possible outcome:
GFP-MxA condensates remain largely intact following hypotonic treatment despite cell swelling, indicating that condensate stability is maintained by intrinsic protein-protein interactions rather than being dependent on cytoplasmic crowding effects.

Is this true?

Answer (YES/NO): NO